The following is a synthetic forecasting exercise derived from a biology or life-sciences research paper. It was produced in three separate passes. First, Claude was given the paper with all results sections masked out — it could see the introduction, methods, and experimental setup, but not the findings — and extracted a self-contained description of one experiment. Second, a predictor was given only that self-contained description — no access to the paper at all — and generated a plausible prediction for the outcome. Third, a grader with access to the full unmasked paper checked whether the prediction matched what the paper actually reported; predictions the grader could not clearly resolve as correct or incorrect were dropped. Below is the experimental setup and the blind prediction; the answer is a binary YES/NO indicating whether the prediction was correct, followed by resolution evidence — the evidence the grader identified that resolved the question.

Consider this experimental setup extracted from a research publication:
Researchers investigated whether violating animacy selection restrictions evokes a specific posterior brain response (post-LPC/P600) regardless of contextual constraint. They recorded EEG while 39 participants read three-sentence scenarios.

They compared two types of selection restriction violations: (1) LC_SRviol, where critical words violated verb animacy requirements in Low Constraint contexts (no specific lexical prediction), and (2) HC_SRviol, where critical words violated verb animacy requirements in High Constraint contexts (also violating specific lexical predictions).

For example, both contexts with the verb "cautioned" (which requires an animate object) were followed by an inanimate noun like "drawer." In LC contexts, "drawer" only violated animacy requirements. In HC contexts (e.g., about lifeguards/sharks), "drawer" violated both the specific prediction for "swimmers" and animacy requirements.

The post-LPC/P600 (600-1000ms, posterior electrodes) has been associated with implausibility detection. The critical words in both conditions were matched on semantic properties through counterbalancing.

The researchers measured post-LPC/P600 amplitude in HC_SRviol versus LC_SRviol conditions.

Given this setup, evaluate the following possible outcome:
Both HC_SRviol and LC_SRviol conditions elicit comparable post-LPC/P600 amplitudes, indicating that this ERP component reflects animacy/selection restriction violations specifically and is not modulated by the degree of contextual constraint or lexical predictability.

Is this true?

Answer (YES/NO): NO